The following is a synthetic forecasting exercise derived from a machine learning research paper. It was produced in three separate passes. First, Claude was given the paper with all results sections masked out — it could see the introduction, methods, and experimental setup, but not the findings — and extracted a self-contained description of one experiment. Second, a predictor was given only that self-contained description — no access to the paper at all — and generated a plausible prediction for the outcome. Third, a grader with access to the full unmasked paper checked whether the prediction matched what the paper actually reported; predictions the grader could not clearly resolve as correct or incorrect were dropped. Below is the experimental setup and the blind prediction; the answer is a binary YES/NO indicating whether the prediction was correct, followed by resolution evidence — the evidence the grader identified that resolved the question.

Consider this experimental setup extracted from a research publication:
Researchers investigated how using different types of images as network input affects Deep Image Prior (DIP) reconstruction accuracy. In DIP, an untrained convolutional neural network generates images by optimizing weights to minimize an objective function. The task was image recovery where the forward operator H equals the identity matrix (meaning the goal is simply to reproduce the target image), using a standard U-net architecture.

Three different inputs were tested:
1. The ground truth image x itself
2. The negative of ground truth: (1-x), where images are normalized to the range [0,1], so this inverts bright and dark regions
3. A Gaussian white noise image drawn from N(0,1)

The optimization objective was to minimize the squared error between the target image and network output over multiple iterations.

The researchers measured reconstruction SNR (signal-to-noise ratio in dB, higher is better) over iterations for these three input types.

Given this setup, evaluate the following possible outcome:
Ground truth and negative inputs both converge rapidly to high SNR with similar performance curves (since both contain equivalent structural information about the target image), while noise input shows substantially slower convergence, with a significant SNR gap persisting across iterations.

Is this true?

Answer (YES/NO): NO